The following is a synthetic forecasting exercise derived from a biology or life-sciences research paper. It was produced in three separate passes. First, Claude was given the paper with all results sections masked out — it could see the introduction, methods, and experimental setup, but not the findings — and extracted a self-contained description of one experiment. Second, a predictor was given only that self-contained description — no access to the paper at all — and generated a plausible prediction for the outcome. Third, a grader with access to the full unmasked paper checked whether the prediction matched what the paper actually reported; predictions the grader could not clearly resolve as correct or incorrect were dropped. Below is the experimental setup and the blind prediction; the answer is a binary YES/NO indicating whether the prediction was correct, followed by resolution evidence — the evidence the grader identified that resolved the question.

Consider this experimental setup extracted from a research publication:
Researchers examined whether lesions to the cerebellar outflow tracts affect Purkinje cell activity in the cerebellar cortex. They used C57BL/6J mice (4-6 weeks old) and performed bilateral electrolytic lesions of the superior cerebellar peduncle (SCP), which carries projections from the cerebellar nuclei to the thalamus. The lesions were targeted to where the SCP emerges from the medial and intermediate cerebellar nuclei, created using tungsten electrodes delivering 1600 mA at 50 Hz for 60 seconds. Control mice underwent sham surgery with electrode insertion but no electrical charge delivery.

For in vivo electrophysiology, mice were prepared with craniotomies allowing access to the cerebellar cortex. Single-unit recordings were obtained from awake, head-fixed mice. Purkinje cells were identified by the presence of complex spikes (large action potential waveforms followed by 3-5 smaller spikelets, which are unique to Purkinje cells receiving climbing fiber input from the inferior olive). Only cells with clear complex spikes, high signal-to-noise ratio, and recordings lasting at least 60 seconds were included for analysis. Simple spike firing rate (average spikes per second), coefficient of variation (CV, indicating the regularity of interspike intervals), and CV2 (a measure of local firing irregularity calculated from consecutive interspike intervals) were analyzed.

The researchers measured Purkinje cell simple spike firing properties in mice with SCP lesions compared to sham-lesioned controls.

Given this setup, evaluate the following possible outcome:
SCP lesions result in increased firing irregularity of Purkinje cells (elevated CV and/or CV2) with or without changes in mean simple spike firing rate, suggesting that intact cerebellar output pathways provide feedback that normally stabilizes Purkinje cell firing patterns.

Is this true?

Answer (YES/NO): NO